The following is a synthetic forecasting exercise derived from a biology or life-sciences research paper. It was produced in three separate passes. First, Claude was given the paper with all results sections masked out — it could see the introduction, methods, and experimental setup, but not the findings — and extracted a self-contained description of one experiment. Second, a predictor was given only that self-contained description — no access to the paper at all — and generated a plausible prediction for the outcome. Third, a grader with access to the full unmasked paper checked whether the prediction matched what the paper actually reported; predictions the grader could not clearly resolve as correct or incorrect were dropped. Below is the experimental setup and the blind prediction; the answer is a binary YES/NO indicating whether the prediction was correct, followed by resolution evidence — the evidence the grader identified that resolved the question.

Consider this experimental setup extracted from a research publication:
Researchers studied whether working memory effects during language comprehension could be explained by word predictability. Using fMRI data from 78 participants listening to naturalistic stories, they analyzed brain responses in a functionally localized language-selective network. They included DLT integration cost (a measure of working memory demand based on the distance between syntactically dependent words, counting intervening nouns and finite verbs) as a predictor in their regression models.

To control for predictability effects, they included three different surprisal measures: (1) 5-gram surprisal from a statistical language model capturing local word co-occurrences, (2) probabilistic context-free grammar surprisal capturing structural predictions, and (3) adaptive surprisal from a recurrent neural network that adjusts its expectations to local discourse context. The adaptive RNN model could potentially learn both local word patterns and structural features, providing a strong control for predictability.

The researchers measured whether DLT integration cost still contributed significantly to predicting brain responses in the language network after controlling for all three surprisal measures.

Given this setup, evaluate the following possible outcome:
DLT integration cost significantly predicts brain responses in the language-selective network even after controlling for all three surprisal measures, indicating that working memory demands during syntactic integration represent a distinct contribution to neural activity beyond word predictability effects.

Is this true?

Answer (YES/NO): YES